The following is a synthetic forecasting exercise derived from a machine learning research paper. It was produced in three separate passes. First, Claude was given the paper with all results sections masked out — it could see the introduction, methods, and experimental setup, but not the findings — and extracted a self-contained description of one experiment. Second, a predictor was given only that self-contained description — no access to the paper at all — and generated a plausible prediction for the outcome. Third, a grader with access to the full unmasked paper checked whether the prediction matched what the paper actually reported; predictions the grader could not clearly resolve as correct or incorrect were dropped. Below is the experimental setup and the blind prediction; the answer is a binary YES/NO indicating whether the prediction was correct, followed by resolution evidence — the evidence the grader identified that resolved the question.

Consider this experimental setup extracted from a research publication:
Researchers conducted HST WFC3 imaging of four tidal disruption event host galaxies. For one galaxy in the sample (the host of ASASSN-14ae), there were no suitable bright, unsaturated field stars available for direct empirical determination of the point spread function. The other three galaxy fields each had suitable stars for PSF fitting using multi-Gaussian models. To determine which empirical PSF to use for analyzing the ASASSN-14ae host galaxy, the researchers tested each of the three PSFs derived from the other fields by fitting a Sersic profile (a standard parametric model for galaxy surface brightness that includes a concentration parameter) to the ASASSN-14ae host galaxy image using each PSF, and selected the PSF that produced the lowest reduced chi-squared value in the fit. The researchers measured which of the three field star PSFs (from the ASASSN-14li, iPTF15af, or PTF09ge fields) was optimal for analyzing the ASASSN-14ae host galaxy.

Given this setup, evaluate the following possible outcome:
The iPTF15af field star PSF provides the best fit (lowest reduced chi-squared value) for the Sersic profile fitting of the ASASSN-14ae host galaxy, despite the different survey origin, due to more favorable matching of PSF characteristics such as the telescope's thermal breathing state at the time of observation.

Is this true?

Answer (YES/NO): YES